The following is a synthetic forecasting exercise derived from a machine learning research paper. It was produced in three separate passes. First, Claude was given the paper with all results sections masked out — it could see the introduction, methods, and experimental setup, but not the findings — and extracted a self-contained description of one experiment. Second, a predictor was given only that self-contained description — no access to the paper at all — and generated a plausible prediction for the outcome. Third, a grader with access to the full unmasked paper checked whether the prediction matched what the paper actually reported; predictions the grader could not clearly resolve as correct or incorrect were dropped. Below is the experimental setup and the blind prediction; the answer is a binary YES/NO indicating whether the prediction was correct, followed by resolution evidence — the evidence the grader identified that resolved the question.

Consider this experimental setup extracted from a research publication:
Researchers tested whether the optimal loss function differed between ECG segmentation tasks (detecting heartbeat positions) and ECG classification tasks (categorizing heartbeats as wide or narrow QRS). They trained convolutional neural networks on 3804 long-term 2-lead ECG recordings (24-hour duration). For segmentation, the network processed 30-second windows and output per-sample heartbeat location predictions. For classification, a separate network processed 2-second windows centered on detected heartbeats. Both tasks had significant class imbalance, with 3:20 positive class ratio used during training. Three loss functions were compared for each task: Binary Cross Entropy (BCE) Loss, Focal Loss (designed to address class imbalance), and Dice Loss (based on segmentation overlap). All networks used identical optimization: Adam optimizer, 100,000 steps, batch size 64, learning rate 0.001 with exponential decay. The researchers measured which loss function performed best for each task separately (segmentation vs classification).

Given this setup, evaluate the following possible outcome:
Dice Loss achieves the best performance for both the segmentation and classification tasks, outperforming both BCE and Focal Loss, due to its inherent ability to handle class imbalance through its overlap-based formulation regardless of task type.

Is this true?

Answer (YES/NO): NO